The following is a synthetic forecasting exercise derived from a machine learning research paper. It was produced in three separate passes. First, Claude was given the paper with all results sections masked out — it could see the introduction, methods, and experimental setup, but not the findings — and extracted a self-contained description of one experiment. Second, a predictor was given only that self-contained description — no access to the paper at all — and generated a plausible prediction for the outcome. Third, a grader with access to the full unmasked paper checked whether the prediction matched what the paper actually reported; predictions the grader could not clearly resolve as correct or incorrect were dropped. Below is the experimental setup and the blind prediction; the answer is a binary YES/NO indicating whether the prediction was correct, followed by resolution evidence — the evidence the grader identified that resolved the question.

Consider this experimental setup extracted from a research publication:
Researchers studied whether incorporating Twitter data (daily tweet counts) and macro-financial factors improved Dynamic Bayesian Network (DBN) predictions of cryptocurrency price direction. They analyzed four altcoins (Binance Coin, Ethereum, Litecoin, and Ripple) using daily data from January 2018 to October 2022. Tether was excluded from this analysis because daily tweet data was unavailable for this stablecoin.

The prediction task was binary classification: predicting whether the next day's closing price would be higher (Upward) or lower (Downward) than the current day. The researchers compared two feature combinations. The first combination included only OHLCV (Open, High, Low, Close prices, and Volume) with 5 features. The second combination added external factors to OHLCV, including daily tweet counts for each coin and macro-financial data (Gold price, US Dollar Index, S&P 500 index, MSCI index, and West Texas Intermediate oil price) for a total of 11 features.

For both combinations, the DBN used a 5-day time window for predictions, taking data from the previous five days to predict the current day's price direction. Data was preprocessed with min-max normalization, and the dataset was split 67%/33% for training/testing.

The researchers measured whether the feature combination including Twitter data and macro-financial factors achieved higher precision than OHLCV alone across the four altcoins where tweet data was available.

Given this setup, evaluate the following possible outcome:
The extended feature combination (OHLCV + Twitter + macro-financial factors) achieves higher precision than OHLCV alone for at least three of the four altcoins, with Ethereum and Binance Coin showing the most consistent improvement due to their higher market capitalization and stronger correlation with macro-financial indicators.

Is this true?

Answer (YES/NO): NO